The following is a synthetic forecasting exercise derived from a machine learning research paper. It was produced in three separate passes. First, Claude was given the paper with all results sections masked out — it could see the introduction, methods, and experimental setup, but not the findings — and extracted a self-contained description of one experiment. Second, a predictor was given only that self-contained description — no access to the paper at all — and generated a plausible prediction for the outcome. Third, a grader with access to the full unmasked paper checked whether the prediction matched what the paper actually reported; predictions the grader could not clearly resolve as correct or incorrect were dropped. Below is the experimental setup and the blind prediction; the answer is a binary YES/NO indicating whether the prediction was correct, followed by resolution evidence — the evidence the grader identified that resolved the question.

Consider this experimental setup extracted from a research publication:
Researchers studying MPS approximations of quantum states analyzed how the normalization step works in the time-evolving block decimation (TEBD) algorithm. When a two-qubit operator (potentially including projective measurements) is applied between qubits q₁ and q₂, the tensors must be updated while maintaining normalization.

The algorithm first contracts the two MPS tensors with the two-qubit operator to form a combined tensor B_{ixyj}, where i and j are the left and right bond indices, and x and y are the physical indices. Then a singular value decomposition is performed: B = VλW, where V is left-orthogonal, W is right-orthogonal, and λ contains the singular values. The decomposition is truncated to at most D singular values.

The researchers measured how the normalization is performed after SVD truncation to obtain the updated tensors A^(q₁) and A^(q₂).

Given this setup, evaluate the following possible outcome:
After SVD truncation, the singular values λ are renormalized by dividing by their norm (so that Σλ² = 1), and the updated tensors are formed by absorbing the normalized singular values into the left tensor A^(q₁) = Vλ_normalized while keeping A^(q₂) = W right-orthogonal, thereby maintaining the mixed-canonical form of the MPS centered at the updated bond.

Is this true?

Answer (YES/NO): YES